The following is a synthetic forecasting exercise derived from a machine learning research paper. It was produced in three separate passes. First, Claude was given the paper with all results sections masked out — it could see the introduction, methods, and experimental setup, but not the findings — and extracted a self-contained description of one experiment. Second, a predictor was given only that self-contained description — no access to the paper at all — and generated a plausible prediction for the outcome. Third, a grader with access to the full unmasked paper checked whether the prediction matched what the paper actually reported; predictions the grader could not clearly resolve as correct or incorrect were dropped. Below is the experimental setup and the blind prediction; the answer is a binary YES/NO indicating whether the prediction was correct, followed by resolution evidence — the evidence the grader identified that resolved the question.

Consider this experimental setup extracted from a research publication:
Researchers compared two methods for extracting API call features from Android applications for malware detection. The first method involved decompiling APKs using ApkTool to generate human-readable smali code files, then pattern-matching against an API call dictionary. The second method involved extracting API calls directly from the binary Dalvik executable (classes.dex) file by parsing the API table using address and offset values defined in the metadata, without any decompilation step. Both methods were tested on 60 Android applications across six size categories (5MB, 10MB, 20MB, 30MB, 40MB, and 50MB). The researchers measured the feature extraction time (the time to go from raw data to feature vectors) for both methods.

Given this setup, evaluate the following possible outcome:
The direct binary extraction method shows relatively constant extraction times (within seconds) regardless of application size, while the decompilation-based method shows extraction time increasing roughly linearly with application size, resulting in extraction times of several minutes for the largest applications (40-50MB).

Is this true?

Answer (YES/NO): NO